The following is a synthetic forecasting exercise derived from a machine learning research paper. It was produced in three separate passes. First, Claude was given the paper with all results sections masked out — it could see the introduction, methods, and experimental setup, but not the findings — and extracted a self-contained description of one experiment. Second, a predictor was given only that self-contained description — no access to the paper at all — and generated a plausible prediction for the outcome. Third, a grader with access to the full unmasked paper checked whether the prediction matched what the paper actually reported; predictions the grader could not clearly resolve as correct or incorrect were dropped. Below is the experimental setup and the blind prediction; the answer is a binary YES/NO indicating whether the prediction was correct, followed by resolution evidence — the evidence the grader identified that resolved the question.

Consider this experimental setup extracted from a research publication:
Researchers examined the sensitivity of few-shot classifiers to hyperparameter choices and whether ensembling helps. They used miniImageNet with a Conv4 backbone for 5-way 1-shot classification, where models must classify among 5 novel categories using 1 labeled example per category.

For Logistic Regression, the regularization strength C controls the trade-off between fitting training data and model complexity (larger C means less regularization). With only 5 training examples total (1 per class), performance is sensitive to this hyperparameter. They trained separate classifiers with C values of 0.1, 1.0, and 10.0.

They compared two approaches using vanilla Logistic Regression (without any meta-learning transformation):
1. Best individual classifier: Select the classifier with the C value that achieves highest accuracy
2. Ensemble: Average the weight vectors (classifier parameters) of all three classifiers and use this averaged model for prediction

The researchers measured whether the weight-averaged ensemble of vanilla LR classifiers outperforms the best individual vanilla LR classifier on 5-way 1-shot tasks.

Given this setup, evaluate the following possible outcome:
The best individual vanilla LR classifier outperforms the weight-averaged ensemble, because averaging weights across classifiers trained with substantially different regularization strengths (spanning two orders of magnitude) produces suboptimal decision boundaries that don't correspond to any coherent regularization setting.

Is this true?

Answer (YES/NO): NO